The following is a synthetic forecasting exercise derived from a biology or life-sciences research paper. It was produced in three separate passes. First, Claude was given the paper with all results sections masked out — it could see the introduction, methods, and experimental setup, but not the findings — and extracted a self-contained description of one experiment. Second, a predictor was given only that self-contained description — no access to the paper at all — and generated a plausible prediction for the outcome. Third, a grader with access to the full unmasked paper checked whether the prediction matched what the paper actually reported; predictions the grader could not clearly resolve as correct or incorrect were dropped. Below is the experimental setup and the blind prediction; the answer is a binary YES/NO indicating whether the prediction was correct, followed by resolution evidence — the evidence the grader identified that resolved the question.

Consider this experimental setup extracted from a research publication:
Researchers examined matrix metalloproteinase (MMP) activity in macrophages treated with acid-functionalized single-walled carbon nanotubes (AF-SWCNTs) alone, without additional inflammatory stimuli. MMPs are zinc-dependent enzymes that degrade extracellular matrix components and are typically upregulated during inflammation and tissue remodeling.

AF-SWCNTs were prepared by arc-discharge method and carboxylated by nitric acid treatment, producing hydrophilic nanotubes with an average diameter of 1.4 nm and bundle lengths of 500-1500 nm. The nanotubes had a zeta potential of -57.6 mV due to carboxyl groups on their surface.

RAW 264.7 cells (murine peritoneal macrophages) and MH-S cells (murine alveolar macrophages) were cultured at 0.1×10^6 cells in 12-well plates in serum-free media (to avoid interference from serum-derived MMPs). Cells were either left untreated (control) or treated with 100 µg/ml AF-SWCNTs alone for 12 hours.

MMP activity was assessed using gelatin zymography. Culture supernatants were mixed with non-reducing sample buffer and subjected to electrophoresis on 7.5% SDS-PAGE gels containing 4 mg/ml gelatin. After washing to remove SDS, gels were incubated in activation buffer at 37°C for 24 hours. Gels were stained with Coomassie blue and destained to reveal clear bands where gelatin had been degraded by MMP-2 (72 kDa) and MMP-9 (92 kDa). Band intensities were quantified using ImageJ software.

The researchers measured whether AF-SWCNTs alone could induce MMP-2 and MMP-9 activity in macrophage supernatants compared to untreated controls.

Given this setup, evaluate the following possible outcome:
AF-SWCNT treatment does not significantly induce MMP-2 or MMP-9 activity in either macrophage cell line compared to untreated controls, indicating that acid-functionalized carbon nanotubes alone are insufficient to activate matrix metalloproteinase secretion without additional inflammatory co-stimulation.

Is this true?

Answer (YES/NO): YES